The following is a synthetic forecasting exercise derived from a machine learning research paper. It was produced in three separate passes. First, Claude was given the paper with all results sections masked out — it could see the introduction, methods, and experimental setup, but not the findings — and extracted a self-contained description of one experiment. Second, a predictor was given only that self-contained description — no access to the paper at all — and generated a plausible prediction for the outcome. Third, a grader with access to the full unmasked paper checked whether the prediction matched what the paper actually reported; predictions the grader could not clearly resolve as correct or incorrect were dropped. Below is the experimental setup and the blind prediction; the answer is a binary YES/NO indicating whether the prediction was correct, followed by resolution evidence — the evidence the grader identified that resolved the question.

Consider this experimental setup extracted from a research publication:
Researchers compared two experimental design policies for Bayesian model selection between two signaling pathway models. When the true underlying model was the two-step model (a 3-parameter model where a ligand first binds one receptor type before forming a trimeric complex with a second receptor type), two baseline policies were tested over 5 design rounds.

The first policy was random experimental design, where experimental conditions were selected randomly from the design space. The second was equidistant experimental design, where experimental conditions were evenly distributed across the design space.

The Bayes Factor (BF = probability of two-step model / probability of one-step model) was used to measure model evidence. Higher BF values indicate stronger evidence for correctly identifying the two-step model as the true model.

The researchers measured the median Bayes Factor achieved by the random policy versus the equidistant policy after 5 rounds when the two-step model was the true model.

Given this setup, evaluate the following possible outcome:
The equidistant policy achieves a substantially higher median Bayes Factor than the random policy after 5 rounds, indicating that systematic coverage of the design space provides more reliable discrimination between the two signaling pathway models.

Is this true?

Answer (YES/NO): YES